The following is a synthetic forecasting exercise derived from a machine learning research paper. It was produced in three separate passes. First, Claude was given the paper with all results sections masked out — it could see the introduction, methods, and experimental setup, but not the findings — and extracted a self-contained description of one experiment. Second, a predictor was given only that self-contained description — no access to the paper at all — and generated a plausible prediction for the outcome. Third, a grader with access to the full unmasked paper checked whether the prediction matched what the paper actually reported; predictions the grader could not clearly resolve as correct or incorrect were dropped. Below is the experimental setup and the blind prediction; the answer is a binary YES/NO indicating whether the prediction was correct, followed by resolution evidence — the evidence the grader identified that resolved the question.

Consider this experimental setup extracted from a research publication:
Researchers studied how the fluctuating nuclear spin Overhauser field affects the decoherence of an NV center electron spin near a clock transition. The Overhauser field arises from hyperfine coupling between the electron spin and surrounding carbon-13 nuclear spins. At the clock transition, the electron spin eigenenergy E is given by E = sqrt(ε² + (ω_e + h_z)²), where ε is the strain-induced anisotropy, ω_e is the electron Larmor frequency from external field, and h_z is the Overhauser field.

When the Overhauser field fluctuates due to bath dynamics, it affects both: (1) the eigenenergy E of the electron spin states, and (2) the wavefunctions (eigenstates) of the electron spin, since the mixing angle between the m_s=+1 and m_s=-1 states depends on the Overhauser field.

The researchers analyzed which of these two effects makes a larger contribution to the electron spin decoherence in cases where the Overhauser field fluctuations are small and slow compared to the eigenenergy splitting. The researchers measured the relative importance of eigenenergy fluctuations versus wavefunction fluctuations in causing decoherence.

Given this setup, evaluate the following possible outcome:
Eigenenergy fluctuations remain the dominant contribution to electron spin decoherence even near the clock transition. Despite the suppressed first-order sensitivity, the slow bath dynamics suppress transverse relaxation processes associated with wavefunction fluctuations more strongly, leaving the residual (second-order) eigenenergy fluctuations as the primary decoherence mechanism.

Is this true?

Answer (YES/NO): YES